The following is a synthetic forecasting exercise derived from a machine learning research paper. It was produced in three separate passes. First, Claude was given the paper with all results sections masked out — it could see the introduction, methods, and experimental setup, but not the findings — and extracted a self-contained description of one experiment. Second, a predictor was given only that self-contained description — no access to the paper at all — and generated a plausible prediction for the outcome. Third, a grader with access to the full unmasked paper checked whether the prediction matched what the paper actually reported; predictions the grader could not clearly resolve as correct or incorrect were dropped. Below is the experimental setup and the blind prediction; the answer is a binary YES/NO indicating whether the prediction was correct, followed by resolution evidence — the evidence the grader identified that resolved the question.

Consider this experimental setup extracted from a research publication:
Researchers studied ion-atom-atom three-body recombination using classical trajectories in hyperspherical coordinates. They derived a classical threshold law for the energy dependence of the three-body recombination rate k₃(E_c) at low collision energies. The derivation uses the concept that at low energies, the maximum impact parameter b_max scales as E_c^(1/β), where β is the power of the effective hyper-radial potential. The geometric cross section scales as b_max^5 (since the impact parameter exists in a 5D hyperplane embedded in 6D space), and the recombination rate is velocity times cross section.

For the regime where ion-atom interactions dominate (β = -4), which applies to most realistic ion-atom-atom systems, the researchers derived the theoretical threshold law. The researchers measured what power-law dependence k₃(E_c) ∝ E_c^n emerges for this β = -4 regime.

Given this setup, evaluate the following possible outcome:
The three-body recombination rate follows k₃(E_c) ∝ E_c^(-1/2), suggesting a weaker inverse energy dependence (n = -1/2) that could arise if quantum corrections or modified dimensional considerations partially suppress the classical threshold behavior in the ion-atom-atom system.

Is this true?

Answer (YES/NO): NO